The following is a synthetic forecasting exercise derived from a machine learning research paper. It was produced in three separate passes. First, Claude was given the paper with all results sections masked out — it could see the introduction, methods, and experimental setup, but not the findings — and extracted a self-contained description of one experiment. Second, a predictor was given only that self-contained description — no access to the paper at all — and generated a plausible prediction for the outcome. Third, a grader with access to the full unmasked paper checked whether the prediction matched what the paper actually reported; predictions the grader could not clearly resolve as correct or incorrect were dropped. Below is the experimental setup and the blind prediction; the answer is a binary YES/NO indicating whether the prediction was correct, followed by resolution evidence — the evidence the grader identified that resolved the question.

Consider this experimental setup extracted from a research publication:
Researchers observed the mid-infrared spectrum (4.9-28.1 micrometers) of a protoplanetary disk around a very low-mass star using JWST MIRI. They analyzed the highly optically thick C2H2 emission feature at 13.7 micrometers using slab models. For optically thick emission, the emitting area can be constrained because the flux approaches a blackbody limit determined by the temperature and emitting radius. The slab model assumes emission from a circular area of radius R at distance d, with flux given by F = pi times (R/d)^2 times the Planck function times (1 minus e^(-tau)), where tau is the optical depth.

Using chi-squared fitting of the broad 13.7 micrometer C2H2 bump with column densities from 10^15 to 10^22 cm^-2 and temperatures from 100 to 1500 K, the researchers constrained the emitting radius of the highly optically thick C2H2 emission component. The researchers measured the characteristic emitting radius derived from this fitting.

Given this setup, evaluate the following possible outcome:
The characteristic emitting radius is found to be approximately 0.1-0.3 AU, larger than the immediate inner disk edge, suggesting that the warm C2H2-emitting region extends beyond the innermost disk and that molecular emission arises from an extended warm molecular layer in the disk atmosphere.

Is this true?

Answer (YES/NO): NO